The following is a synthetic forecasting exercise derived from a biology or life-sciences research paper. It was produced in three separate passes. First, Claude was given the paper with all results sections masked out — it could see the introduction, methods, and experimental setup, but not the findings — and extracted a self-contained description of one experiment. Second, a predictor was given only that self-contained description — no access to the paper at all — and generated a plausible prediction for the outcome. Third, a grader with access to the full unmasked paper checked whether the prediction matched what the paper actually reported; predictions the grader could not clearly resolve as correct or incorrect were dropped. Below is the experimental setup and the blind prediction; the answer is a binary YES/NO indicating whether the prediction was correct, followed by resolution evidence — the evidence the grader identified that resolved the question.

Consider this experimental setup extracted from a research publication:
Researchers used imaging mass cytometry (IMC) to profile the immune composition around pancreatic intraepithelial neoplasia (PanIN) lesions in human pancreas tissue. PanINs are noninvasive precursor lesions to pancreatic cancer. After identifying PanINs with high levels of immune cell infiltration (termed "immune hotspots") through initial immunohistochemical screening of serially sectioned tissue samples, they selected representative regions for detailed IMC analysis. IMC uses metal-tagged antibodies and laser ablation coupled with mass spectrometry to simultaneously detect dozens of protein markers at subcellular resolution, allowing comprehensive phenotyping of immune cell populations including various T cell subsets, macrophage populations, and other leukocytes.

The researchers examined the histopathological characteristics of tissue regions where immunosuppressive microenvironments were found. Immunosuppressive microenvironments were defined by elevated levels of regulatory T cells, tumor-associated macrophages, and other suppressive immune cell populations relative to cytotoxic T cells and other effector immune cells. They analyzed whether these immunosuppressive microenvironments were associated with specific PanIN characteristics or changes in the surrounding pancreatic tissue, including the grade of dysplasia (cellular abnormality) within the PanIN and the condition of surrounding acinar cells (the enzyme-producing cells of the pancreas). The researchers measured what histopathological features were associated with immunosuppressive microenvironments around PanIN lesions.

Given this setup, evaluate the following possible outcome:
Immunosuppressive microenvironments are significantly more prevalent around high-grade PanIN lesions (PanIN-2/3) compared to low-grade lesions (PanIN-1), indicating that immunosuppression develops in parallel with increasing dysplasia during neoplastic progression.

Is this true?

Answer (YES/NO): NO